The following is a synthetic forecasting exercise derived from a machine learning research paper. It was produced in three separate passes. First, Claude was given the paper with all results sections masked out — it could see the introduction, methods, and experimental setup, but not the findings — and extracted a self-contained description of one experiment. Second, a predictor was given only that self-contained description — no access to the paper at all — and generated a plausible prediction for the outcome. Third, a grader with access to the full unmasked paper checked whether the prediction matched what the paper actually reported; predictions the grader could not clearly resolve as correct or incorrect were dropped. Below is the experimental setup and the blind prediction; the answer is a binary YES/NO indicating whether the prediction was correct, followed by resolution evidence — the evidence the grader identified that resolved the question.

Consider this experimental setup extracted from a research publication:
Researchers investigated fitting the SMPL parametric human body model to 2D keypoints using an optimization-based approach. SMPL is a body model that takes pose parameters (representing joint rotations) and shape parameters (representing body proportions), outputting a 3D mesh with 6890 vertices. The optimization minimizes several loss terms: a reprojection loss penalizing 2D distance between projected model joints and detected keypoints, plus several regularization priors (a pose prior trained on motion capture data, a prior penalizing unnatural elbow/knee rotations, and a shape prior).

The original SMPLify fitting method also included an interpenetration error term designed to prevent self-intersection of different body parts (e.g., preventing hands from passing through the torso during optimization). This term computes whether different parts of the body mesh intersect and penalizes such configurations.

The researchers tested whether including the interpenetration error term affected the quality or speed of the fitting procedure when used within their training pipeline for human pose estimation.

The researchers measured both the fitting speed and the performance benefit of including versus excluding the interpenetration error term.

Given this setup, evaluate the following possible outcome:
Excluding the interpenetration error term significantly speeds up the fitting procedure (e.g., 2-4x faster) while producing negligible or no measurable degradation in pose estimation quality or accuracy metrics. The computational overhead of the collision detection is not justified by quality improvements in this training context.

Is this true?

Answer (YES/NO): YES